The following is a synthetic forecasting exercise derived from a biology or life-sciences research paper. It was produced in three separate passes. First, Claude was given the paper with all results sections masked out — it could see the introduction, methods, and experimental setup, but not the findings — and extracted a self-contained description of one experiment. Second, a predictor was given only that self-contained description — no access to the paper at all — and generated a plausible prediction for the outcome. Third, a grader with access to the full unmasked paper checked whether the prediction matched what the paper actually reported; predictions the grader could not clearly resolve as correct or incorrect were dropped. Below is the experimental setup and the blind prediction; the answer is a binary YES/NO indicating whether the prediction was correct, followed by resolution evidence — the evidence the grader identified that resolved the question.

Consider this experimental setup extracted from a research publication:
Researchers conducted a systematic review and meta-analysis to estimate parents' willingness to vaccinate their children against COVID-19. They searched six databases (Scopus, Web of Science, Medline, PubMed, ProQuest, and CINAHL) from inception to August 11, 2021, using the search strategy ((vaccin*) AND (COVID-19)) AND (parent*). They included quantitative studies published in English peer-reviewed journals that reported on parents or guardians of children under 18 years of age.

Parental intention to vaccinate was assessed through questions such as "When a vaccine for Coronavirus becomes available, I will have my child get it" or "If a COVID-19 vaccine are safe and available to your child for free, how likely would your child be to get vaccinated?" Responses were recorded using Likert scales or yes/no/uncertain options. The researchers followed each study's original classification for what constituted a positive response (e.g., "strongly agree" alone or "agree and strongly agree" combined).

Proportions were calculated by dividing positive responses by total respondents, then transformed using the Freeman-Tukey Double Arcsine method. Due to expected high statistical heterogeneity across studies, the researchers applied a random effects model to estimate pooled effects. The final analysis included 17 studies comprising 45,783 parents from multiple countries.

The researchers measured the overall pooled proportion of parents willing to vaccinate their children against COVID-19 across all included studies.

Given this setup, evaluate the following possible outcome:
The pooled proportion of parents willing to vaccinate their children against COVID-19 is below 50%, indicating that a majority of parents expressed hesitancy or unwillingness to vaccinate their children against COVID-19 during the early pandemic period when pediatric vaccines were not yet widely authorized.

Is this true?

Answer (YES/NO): NO